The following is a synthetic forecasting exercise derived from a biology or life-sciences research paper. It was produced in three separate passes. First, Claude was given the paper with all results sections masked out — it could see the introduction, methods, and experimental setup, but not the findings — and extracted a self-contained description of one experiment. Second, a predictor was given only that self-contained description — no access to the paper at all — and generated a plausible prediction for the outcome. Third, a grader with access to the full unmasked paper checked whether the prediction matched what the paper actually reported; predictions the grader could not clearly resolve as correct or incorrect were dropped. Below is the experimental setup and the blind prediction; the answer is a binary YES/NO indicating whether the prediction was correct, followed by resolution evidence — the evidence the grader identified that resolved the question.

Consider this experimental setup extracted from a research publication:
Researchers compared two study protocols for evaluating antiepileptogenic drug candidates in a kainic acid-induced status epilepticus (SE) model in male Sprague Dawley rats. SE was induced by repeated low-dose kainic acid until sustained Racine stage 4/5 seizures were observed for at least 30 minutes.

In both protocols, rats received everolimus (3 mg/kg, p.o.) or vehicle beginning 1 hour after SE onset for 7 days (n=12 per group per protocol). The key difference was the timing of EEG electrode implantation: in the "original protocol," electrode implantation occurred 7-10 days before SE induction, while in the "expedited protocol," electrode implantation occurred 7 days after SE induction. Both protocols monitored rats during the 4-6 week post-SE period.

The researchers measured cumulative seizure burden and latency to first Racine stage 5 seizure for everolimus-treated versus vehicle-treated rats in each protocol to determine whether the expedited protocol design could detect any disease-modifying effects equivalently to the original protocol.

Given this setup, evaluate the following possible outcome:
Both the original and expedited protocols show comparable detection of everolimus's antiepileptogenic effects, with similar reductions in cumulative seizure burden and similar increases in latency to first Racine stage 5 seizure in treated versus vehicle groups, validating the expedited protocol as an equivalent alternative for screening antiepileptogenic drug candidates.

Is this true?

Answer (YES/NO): NO